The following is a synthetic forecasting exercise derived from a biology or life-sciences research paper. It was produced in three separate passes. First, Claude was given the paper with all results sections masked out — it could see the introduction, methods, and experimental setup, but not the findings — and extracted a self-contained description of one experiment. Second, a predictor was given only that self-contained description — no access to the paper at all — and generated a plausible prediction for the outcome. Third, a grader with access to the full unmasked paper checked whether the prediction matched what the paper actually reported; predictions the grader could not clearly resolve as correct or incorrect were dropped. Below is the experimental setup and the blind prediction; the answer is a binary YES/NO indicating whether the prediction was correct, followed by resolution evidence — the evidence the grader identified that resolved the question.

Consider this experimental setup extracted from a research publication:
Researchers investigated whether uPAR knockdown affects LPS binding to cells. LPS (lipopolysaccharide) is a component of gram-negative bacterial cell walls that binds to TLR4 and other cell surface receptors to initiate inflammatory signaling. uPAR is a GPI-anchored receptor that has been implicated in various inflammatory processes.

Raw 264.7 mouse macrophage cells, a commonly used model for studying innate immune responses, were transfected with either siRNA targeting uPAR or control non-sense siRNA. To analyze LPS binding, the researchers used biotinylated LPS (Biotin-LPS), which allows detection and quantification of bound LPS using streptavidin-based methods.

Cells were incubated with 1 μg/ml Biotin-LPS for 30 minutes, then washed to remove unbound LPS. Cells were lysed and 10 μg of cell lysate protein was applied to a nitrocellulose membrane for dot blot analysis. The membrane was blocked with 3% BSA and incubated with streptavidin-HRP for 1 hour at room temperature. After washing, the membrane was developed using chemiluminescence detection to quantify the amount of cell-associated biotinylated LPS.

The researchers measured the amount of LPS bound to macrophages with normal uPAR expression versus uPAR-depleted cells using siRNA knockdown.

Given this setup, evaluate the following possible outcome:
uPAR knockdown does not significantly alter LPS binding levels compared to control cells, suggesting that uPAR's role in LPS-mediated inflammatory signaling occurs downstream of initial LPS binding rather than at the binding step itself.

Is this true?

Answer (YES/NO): YES